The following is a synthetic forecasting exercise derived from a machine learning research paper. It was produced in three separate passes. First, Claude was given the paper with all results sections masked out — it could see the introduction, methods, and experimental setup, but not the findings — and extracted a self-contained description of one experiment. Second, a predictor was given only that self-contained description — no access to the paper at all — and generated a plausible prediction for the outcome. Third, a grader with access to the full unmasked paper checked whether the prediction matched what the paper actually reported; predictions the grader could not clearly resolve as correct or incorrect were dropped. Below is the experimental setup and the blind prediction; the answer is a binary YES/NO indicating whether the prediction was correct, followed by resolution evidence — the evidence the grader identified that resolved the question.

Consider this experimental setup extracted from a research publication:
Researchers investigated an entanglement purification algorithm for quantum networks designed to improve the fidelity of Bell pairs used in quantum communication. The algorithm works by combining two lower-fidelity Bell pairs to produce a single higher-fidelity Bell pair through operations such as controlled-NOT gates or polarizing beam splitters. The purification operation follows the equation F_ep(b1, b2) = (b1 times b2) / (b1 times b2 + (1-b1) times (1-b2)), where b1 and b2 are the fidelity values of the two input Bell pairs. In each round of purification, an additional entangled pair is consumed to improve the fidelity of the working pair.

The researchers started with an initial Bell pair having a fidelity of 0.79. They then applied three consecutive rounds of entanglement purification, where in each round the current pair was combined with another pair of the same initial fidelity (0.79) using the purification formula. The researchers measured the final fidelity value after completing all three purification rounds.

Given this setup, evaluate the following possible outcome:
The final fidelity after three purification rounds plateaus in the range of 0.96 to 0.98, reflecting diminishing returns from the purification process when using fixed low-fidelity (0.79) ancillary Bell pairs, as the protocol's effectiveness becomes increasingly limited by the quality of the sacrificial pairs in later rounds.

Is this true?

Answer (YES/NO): NO